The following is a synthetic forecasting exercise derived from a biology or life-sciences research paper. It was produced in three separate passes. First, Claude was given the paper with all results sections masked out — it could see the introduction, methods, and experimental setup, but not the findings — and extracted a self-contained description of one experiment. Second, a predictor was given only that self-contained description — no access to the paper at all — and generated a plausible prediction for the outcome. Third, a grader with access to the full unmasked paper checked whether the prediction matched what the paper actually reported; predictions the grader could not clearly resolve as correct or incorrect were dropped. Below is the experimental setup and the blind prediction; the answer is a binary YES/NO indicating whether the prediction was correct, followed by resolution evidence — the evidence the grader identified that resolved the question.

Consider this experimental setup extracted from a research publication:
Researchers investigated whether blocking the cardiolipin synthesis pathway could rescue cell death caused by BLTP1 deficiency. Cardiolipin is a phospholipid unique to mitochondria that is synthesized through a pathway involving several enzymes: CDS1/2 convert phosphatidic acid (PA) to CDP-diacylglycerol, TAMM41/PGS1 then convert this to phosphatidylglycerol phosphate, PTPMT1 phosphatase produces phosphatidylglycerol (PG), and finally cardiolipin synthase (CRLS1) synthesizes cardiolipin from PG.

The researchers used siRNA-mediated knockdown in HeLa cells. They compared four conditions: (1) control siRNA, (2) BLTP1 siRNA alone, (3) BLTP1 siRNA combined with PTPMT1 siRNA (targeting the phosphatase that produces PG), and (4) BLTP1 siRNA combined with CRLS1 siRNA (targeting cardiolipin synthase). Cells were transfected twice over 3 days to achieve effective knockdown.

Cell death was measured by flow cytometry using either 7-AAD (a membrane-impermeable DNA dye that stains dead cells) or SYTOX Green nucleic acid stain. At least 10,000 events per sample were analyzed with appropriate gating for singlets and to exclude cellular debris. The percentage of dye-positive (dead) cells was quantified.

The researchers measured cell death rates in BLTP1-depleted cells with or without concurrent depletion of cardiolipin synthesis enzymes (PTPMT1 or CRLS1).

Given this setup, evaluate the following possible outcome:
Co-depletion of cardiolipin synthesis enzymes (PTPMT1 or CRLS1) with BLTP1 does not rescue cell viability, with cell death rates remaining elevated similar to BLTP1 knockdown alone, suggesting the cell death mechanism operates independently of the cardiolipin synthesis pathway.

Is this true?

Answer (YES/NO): NO